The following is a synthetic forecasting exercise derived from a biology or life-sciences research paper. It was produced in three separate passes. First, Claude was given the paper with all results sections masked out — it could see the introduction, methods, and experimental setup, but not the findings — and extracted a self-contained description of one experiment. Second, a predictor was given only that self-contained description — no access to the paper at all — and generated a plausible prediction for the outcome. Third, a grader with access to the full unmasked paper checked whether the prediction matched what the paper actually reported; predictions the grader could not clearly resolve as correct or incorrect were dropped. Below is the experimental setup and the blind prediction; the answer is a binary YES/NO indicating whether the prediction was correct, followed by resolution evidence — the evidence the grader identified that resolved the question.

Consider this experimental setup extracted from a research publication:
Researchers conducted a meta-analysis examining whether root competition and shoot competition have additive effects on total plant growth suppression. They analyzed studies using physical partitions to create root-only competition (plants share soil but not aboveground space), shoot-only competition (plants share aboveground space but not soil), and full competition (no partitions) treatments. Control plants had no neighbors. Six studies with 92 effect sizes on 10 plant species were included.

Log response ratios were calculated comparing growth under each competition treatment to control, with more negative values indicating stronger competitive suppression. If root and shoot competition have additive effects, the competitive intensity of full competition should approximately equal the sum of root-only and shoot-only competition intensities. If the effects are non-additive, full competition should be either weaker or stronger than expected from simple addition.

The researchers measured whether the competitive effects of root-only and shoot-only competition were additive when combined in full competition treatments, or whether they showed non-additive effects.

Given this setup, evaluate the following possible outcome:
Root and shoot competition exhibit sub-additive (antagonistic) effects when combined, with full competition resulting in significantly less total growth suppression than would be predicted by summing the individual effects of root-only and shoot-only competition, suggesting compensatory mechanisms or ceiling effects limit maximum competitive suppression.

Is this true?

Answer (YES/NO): NO